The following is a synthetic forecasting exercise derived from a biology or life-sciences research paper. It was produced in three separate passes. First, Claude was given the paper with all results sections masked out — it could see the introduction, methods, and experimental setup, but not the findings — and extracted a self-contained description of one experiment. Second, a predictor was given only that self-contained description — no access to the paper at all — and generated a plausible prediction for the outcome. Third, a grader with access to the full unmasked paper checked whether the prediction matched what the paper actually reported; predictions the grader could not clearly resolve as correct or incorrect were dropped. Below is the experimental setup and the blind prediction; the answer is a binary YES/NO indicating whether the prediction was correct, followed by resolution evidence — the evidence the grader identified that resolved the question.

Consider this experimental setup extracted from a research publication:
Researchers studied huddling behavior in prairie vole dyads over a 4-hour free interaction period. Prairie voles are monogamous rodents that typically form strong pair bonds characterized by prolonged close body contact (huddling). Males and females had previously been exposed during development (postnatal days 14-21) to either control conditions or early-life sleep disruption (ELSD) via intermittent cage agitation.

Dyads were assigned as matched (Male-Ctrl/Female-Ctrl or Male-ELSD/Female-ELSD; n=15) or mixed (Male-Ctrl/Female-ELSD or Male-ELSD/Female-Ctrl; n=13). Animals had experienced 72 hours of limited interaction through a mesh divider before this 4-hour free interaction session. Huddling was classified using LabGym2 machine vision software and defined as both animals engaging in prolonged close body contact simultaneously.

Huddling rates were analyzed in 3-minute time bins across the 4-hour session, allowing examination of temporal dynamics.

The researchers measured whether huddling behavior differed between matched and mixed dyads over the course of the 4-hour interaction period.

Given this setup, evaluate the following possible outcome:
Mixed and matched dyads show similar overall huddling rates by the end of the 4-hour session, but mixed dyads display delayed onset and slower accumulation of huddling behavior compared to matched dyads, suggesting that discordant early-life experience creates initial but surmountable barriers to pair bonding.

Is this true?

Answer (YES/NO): NO